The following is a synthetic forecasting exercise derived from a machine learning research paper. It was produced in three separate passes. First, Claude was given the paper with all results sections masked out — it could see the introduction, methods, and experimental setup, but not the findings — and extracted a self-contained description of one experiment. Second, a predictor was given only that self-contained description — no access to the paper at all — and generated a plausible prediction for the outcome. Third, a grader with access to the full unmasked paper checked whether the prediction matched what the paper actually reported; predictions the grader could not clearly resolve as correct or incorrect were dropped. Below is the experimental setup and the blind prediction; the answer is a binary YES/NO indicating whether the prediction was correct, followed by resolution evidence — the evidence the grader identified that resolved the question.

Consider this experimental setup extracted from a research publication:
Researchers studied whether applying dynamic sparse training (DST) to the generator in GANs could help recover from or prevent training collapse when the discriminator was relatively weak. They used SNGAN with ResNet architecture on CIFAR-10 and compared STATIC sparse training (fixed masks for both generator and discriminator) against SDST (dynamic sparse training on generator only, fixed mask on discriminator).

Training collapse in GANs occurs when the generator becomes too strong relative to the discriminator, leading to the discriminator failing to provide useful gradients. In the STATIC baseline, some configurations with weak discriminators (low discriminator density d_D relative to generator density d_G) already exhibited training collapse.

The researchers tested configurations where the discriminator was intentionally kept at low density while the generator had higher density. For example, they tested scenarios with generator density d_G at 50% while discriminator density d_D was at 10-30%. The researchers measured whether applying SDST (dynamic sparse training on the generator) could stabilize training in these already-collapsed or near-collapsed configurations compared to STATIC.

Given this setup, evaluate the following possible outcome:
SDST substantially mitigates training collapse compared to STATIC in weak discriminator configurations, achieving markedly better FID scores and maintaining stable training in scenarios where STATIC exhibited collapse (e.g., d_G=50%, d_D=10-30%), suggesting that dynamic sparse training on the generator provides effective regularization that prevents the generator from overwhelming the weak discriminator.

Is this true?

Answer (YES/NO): NO